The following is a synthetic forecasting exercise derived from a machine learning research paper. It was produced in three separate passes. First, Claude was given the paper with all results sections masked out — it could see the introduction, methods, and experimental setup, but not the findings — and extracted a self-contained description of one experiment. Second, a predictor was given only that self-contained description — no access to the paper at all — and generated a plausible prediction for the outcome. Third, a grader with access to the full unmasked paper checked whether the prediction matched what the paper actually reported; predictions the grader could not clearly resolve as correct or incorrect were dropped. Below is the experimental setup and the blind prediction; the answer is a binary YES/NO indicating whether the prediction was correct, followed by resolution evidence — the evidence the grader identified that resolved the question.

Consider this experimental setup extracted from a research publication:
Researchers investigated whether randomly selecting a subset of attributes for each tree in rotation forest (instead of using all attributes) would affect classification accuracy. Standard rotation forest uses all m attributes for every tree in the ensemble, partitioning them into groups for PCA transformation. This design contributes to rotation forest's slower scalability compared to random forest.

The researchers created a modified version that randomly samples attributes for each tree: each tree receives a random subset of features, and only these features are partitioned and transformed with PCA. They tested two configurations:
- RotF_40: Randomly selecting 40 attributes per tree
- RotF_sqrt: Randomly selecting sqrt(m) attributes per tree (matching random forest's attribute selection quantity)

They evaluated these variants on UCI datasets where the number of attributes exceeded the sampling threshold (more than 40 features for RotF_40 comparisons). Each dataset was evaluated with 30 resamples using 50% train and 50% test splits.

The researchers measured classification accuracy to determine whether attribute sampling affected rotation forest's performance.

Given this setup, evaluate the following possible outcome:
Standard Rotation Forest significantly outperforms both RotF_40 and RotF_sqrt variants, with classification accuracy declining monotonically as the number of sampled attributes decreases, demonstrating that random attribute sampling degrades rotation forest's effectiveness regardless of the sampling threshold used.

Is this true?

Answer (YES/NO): NO